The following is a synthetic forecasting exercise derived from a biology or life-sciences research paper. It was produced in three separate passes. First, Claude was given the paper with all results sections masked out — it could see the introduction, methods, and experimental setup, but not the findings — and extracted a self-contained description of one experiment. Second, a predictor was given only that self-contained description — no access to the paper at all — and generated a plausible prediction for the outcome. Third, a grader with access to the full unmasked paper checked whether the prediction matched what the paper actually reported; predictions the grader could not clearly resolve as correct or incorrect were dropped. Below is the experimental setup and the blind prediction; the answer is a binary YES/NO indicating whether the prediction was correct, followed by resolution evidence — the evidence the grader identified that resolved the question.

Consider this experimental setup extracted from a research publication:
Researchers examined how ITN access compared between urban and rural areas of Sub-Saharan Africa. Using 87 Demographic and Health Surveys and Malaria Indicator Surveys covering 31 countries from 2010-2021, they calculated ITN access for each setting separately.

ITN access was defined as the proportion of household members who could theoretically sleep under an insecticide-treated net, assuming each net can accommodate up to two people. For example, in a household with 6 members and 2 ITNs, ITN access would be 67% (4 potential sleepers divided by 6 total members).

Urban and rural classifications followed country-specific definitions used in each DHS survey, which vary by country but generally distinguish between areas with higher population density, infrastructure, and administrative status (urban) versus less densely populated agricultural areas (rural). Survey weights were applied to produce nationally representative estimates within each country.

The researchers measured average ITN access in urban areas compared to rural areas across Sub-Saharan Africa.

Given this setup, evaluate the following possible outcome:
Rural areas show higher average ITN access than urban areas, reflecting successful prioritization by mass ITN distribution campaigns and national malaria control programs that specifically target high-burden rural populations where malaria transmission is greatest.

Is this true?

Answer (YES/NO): NO